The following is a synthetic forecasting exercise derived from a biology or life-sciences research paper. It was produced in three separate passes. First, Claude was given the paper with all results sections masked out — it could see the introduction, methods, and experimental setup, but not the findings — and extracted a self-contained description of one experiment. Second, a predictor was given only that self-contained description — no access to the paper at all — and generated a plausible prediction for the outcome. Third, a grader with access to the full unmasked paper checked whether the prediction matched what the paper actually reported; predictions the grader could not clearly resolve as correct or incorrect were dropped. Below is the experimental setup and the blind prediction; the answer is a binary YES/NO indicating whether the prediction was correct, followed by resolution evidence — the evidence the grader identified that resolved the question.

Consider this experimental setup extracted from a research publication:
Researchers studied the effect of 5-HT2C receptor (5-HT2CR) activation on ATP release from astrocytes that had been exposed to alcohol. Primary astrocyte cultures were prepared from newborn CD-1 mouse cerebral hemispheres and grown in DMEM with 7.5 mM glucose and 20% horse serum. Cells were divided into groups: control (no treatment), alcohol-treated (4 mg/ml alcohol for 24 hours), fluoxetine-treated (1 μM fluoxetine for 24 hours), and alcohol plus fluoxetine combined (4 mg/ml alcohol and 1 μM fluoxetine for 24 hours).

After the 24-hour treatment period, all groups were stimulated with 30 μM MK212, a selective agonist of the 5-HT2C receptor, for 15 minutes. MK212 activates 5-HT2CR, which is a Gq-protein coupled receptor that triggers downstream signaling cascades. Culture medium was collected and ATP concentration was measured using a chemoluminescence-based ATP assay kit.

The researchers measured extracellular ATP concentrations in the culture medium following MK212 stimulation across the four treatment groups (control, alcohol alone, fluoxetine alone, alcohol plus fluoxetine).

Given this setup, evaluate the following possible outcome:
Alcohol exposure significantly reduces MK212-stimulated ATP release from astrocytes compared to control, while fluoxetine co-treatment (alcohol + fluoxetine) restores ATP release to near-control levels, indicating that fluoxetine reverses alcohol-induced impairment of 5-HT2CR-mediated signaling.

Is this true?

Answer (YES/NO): NO